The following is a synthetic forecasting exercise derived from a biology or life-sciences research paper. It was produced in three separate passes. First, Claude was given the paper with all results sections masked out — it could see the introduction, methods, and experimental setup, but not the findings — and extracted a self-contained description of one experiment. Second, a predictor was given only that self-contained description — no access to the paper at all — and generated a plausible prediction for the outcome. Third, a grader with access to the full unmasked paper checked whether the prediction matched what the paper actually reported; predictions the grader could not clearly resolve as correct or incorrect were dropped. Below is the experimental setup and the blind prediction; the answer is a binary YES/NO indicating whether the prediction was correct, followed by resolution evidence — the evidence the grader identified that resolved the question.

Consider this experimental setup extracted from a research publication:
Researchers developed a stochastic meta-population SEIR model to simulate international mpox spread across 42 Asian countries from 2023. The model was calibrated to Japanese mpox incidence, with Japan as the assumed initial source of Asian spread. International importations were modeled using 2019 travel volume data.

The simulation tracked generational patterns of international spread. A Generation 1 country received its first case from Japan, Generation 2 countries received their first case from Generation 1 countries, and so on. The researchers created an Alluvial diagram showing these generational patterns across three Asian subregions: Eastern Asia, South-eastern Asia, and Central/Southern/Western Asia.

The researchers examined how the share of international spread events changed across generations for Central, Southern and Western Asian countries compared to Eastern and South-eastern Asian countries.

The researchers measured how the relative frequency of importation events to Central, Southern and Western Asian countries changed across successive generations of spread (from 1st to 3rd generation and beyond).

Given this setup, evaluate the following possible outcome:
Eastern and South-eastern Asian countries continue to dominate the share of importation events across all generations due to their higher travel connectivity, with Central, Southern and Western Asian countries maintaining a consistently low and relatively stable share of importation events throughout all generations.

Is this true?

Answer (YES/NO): NO